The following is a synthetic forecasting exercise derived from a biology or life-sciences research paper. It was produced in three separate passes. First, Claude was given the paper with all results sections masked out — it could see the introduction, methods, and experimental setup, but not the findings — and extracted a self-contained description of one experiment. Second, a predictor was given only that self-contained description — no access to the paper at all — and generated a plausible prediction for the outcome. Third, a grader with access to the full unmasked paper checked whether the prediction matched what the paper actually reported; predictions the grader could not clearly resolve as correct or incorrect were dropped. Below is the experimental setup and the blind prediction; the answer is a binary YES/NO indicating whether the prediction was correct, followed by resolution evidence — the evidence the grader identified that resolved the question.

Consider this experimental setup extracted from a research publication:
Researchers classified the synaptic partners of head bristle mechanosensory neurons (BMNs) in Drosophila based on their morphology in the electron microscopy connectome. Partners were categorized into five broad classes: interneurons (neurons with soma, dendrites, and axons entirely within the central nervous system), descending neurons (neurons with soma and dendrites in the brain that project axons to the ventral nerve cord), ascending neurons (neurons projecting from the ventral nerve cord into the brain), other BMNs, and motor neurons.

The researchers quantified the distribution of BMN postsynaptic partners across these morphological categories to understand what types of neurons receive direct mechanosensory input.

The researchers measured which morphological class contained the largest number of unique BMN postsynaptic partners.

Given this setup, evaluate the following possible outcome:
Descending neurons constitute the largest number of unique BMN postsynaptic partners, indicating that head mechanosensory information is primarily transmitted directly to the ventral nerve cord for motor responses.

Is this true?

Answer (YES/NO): NO